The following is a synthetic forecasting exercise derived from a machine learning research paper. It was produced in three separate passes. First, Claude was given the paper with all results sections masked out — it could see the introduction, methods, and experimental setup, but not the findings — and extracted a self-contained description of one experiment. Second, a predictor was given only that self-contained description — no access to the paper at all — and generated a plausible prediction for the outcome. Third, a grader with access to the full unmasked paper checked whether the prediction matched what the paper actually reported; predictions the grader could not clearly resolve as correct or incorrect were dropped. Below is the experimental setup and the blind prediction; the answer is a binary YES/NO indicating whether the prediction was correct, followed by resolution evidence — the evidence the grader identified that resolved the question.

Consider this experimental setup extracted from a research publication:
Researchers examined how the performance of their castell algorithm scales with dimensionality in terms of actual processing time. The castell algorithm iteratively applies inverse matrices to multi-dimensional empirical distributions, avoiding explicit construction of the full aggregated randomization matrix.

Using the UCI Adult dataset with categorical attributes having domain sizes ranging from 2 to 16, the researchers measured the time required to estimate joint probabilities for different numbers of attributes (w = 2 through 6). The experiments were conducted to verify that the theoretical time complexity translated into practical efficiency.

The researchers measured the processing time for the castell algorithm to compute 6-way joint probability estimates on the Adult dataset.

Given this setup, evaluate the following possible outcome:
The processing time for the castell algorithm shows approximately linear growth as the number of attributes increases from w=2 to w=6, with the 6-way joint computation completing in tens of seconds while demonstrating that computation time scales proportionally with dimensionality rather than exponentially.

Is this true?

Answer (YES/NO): NO